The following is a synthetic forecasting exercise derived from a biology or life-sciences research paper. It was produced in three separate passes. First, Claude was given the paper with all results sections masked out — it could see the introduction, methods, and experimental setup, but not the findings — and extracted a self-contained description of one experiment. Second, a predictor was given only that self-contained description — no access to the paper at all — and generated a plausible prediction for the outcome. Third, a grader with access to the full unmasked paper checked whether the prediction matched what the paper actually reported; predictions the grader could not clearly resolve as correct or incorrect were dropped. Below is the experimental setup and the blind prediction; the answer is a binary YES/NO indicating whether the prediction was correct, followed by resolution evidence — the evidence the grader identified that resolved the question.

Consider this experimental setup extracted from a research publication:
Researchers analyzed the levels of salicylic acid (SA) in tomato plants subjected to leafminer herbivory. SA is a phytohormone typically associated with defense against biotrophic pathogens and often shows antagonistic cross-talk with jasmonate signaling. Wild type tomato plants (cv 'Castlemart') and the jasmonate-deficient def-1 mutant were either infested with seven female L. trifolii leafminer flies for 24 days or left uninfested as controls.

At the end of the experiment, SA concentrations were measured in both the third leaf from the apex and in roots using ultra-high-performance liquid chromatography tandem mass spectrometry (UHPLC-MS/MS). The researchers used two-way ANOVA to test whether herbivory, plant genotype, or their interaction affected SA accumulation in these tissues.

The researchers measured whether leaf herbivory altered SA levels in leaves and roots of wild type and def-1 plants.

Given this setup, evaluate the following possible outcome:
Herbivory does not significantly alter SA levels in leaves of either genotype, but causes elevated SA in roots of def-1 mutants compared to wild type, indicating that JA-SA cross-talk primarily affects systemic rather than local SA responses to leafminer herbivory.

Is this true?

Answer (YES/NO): NO